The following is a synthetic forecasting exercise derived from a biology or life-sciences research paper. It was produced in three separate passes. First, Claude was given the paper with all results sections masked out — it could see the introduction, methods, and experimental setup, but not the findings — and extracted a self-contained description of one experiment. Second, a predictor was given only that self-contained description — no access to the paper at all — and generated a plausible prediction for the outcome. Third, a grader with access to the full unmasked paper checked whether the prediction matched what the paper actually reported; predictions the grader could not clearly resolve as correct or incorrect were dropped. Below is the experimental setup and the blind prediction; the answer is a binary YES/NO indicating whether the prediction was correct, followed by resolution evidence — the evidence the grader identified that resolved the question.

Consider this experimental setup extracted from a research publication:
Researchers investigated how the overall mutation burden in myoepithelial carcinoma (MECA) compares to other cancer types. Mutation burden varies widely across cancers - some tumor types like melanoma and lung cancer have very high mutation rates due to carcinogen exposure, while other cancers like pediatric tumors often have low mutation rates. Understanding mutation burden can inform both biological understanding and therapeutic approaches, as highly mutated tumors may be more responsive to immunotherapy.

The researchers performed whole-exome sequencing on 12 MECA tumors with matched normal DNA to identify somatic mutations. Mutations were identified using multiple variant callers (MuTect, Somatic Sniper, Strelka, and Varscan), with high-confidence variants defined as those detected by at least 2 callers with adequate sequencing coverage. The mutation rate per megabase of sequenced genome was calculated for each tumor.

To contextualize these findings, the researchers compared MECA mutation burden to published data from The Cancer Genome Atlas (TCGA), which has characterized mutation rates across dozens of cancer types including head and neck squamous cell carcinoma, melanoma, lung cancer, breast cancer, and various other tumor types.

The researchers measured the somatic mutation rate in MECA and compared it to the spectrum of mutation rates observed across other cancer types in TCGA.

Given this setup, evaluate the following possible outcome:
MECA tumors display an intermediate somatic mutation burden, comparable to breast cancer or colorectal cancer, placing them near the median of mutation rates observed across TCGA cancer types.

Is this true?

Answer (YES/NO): NO